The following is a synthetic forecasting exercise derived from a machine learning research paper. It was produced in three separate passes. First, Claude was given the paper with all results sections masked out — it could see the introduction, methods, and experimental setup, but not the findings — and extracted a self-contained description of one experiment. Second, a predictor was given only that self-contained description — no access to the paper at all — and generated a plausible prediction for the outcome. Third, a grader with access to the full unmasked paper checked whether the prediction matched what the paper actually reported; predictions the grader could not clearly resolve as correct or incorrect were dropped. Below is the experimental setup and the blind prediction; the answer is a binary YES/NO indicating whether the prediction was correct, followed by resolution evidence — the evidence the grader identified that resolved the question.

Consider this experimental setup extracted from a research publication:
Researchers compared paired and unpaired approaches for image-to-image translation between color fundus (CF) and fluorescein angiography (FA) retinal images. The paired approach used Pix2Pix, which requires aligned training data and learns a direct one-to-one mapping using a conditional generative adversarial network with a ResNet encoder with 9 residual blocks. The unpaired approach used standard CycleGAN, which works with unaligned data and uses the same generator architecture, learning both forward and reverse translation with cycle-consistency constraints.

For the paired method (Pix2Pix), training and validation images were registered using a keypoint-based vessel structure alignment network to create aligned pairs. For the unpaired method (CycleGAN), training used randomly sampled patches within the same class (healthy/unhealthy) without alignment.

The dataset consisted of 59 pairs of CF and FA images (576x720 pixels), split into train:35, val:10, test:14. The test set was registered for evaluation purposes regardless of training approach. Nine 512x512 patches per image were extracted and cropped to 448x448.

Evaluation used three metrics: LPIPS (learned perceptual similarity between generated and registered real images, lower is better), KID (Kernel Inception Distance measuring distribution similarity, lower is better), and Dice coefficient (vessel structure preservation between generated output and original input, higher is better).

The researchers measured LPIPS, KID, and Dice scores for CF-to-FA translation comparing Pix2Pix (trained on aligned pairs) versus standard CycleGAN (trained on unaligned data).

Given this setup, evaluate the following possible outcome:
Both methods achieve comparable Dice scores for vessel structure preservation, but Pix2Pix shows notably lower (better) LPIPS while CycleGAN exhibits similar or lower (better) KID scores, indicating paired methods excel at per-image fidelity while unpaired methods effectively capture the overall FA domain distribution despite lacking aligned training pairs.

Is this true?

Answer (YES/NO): NO